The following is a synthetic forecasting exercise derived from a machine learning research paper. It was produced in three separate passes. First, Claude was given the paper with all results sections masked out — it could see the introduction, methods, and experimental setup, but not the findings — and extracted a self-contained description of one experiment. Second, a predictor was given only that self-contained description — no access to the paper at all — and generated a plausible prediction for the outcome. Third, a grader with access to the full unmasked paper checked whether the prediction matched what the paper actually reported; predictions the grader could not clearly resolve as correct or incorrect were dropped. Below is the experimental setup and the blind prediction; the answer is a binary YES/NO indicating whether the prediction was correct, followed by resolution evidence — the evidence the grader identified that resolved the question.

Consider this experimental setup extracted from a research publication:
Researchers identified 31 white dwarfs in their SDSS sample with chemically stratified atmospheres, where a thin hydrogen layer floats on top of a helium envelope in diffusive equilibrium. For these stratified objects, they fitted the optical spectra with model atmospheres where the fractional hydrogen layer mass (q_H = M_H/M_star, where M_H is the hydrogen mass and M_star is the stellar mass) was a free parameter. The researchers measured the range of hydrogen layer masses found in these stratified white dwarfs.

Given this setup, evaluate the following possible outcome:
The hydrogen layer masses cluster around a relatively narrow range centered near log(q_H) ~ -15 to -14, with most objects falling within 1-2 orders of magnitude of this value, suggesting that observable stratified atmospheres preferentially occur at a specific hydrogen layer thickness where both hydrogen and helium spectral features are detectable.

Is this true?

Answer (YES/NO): NO